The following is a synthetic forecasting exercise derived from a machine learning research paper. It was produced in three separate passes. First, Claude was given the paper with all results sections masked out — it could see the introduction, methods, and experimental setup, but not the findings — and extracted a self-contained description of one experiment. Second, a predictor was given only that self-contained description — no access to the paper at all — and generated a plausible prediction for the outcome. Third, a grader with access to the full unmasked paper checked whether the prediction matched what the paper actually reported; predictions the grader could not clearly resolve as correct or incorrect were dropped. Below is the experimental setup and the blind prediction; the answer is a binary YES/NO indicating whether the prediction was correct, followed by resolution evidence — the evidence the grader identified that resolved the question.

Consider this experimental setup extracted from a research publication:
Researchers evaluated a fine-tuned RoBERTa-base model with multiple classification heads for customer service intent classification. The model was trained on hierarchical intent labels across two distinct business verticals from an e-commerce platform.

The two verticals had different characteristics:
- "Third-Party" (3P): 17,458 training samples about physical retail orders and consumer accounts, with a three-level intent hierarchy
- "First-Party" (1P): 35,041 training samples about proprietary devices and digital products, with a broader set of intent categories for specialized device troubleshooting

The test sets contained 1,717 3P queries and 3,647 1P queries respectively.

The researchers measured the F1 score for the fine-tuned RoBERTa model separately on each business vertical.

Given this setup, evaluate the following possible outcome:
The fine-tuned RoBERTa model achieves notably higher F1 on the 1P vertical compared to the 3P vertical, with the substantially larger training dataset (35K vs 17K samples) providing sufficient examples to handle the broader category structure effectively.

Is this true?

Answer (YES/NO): YES